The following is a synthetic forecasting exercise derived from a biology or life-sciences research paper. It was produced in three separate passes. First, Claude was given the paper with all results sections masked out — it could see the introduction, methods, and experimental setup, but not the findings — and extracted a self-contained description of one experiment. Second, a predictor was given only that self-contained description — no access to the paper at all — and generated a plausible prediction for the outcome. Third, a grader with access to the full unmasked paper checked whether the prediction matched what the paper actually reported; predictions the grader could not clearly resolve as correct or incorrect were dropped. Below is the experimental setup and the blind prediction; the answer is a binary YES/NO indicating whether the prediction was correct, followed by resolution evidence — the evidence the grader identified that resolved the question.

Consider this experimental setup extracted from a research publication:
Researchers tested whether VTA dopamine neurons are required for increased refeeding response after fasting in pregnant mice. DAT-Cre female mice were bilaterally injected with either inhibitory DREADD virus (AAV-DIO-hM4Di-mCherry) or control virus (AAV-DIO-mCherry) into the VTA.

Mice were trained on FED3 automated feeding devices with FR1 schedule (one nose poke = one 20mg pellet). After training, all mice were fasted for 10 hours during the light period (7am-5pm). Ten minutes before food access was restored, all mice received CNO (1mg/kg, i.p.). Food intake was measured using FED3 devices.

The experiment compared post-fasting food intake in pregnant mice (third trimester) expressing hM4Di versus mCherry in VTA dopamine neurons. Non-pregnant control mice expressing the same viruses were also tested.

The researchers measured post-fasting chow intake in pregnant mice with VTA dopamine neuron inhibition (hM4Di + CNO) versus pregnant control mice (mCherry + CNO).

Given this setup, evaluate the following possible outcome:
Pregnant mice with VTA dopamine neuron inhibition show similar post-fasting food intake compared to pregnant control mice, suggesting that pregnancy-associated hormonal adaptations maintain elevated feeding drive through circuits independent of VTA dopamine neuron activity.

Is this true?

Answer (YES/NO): NO